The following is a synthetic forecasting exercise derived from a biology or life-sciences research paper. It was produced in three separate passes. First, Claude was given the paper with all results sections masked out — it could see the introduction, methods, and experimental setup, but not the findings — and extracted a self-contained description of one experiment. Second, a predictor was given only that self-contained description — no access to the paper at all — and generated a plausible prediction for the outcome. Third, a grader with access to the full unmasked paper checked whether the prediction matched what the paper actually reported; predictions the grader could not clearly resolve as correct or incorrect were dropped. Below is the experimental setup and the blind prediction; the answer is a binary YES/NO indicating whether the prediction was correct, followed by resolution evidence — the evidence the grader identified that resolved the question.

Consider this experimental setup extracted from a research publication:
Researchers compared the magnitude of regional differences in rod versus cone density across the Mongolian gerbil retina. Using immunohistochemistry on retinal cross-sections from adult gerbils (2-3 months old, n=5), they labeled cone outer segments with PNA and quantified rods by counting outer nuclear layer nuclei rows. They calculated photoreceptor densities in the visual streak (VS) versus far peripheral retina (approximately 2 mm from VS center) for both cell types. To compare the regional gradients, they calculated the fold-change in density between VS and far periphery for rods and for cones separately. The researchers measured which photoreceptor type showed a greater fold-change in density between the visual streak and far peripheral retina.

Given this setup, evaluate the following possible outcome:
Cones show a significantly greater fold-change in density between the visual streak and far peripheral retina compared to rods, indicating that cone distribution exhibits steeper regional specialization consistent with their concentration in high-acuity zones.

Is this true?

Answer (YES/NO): YES